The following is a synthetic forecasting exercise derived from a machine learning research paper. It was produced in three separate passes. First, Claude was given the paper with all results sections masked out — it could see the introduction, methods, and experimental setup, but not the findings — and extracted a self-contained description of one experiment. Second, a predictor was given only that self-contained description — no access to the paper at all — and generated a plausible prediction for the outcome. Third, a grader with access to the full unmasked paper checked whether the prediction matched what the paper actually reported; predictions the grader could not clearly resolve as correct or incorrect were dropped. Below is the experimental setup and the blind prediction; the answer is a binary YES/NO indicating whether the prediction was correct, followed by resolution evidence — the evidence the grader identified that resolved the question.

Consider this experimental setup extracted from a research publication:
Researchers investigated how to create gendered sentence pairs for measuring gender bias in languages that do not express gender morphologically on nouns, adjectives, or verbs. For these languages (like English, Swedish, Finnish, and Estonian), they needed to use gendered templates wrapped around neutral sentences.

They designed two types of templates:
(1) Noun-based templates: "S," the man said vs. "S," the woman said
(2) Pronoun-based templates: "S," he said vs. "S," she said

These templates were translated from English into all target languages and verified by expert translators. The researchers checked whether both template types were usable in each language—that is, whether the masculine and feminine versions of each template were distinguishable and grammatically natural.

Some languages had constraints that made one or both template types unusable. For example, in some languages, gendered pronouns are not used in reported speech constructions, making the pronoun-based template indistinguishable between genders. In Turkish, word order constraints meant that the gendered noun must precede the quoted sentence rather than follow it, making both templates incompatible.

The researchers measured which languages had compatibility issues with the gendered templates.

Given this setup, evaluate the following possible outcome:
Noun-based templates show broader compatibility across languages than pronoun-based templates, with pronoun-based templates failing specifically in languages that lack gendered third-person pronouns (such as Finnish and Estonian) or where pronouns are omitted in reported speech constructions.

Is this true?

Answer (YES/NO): YES